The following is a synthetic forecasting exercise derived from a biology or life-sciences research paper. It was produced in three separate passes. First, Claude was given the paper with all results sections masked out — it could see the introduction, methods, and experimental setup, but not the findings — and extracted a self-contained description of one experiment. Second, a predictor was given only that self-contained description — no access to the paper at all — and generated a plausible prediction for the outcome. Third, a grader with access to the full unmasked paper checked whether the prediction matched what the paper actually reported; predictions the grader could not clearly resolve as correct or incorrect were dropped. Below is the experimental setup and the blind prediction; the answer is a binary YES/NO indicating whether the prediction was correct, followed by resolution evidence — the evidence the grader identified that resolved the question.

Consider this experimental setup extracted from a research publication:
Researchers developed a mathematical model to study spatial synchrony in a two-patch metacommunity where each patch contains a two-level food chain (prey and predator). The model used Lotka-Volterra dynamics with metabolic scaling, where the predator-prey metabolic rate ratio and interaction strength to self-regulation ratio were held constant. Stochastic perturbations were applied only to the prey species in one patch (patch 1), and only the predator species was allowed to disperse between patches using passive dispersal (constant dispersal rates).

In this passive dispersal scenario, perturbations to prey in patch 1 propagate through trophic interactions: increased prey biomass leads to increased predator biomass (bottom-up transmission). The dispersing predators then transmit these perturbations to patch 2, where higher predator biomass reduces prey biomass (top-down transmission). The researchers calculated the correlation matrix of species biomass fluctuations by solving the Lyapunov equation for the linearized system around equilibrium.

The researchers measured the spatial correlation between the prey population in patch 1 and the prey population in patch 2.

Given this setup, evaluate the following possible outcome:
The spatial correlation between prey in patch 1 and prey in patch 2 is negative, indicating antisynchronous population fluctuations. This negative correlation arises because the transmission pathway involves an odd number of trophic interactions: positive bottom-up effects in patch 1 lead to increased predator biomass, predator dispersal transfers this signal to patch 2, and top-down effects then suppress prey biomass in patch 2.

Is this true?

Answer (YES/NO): YES